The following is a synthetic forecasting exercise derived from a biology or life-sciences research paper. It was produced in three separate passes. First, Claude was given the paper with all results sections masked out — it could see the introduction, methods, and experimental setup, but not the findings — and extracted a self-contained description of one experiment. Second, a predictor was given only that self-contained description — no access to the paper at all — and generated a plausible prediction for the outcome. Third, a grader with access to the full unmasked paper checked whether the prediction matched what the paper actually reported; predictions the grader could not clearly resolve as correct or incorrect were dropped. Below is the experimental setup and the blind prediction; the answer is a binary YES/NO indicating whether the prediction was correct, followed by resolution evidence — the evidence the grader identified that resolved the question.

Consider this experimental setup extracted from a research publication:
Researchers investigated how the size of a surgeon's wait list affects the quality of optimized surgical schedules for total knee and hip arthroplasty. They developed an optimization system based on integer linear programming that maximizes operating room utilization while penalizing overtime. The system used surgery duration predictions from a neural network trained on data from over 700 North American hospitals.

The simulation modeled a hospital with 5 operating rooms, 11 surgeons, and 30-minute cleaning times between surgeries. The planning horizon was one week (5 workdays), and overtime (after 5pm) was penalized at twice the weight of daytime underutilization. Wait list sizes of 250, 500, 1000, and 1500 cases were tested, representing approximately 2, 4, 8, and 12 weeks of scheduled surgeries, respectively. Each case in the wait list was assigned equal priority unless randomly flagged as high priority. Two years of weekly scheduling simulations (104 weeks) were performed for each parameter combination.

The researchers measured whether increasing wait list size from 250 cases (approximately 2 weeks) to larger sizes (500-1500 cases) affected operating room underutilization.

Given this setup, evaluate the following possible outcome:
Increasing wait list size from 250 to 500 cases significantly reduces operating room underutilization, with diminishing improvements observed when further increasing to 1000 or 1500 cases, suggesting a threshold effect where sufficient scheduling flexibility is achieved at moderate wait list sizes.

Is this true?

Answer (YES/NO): YES